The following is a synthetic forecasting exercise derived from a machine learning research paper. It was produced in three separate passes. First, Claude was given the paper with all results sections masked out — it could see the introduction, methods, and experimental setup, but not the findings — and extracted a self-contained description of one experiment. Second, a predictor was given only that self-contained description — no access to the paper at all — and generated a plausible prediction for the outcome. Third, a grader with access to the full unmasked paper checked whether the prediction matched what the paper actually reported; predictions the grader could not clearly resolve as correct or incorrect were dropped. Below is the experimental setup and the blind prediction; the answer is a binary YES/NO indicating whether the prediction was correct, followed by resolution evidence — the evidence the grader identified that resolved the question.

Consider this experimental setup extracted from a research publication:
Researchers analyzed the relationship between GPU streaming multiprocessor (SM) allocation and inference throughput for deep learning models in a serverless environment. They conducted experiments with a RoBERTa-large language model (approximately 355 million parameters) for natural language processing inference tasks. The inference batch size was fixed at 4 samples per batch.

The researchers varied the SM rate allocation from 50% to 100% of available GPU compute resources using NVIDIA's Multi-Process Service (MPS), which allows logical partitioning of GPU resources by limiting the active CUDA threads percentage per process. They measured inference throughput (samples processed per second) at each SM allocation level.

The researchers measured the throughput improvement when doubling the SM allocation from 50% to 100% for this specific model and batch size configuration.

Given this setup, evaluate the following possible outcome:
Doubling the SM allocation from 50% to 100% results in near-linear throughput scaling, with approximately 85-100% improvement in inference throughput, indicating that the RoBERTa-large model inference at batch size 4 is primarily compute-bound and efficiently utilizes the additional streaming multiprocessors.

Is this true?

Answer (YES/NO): NO